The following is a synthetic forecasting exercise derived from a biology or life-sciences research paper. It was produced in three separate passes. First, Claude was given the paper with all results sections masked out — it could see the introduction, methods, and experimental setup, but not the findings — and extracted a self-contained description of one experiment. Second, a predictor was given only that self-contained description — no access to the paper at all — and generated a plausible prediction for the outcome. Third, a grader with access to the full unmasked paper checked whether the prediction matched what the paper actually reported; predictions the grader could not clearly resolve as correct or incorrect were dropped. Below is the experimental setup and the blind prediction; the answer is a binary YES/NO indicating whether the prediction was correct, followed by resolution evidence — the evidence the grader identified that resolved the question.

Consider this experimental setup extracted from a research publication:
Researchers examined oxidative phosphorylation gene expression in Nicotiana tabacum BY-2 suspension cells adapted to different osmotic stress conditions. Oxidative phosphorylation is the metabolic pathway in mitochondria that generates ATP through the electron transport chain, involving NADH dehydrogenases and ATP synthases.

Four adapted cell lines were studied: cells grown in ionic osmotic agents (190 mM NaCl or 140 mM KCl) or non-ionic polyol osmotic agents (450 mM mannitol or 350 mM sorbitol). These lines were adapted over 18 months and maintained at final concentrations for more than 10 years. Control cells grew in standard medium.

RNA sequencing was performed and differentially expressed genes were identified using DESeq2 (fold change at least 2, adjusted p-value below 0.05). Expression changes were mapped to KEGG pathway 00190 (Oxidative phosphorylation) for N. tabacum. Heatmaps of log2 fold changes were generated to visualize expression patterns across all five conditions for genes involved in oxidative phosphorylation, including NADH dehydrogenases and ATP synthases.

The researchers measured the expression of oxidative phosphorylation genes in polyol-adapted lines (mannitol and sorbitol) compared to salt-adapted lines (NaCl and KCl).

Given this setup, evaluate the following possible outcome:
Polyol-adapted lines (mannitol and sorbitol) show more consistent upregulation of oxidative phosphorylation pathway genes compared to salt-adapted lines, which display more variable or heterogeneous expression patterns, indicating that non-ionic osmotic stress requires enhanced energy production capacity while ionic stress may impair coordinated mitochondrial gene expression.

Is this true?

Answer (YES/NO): NO